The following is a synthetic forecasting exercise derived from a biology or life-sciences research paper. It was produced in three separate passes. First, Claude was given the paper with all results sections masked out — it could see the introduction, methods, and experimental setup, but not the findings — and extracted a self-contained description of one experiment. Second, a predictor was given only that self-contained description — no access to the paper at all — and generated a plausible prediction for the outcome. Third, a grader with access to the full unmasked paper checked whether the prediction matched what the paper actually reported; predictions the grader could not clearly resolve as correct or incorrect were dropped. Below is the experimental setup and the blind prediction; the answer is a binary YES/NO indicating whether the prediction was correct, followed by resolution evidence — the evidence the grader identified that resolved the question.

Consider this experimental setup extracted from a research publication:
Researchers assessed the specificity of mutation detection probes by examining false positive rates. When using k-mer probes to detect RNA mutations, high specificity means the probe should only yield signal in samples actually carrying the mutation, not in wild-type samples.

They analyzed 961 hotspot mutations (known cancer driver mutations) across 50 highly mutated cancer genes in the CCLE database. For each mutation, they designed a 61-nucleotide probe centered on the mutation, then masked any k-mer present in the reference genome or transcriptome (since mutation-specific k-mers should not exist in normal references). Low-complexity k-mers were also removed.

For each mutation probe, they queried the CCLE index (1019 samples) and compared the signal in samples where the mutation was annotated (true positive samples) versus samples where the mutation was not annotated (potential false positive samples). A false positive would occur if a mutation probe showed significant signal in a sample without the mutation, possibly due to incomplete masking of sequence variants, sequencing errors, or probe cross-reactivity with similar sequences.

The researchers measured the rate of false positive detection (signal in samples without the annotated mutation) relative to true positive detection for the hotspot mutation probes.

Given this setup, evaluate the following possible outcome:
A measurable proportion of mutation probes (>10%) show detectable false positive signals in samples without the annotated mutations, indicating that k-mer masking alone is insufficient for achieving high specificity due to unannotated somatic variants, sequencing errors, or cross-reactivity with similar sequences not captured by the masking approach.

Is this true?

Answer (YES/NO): NO